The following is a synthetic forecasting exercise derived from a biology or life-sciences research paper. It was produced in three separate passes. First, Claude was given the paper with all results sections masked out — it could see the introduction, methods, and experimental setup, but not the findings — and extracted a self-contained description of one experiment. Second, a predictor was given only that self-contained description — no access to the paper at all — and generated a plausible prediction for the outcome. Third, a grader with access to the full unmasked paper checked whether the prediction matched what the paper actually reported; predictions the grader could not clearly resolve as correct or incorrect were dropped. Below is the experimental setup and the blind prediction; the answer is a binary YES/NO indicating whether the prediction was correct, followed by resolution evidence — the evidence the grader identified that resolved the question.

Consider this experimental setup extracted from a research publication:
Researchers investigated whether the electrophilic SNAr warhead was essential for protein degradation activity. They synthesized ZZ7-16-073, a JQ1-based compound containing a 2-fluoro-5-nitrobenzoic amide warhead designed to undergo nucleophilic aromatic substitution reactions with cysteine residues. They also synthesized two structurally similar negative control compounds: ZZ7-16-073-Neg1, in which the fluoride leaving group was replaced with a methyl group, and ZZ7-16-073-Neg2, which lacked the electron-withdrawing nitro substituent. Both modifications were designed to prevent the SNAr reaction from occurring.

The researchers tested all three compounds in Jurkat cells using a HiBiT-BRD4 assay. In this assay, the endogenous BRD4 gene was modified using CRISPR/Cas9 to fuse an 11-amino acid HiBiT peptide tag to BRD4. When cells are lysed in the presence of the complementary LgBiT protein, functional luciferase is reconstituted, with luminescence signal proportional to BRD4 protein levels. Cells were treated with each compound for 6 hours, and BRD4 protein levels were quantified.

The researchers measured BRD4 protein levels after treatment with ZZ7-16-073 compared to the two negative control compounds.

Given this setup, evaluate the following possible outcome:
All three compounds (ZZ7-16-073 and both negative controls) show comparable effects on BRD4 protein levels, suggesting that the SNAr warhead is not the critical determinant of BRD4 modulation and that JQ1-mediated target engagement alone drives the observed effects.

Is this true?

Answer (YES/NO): NO